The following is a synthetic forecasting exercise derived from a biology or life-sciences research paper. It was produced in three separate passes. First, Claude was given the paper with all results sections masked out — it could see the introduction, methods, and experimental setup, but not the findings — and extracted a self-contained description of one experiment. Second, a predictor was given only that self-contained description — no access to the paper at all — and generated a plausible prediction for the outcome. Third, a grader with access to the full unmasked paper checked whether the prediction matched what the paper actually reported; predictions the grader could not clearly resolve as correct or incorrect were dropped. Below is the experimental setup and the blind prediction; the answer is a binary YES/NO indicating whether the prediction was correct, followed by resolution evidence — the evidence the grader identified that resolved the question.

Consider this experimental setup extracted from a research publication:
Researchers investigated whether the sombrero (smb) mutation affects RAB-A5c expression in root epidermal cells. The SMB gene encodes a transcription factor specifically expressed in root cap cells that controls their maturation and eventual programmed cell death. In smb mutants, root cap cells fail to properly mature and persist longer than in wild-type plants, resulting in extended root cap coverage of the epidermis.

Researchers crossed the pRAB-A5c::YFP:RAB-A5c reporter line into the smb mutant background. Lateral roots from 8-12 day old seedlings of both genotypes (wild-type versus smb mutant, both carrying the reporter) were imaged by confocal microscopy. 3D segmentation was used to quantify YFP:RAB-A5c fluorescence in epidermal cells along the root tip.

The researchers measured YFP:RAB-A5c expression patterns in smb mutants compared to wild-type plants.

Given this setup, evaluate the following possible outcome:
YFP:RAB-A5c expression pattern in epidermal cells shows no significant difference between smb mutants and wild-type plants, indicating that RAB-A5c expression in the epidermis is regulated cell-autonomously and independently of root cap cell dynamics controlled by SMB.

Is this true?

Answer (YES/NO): NO